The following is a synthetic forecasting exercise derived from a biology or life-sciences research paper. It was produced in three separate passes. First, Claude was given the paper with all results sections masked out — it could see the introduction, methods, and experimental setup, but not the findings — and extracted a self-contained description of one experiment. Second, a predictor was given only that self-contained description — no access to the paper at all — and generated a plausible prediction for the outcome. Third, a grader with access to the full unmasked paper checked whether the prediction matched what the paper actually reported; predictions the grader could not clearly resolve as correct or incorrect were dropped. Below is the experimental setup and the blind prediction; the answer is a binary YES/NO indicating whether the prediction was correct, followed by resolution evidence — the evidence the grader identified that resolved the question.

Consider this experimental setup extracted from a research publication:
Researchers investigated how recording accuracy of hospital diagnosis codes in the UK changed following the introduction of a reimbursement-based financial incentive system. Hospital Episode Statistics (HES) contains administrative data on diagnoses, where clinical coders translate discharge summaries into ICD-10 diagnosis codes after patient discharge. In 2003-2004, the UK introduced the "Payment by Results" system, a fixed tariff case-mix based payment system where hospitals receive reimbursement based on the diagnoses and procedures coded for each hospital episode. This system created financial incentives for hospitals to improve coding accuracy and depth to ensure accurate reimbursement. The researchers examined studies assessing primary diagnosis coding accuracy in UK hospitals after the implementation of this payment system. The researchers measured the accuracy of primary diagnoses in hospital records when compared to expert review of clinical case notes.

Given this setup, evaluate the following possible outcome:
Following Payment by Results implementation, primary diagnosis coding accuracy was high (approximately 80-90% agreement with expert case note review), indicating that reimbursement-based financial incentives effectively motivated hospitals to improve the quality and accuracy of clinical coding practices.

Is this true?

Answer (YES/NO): NO